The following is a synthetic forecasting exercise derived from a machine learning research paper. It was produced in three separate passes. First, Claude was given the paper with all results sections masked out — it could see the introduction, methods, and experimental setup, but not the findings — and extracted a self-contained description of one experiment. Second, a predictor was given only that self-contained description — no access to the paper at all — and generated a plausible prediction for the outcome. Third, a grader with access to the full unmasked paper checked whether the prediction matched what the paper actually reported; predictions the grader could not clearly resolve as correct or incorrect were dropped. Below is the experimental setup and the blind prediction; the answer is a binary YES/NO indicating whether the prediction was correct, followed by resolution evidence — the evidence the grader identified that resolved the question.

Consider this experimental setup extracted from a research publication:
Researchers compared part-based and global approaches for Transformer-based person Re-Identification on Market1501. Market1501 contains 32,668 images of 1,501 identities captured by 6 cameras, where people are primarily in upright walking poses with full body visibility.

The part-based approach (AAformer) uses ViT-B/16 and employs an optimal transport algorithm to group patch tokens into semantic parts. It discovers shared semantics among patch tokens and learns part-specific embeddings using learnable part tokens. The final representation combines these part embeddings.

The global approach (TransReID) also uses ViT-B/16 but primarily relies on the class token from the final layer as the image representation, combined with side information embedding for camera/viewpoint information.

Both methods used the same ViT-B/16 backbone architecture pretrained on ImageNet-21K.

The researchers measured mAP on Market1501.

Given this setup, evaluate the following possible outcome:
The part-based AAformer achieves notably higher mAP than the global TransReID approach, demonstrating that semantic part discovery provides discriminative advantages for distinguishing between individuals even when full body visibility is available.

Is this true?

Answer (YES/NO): NO